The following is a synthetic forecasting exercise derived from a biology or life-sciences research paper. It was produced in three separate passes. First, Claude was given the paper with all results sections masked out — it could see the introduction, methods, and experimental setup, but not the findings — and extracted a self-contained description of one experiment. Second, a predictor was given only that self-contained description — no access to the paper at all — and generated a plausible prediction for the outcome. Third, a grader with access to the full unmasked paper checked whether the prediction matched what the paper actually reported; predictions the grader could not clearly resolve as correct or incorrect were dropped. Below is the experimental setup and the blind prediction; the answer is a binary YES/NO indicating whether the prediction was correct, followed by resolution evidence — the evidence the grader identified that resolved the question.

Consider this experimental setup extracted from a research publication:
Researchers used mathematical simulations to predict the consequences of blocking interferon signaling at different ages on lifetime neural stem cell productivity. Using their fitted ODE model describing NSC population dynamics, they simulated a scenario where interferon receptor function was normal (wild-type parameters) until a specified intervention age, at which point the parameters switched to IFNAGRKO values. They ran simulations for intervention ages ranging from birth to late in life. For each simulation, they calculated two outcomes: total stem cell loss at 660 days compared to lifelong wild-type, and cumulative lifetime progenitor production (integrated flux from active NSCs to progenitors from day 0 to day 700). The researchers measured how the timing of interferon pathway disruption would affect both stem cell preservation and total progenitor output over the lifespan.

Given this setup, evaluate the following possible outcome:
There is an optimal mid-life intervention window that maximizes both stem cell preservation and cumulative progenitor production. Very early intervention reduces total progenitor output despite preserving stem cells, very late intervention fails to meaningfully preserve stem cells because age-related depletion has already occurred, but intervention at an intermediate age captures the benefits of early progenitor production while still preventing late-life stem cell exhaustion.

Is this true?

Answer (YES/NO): NO